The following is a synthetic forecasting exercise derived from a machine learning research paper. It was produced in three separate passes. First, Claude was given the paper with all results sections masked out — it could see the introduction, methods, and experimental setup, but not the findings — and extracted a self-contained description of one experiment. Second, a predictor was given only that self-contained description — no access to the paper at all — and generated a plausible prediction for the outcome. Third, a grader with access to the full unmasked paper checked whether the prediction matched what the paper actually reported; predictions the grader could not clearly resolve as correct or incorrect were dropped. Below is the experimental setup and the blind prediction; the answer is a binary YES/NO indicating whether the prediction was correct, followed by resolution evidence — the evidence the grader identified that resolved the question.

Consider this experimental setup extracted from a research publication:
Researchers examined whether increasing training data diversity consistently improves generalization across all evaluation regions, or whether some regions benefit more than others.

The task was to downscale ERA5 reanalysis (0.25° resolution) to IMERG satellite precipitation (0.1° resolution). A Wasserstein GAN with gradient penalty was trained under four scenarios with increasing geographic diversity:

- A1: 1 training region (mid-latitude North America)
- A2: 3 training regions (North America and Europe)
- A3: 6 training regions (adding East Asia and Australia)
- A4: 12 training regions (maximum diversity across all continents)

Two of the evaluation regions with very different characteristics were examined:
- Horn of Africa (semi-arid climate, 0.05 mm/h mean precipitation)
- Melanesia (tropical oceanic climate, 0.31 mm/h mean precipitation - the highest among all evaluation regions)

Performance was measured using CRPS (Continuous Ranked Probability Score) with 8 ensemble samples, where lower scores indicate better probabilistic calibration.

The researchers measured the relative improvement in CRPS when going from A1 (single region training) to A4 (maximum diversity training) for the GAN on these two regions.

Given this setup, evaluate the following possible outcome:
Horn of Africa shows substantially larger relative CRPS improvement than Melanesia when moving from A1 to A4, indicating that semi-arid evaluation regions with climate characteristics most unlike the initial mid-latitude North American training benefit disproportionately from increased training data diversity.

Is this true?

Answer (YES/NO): NO